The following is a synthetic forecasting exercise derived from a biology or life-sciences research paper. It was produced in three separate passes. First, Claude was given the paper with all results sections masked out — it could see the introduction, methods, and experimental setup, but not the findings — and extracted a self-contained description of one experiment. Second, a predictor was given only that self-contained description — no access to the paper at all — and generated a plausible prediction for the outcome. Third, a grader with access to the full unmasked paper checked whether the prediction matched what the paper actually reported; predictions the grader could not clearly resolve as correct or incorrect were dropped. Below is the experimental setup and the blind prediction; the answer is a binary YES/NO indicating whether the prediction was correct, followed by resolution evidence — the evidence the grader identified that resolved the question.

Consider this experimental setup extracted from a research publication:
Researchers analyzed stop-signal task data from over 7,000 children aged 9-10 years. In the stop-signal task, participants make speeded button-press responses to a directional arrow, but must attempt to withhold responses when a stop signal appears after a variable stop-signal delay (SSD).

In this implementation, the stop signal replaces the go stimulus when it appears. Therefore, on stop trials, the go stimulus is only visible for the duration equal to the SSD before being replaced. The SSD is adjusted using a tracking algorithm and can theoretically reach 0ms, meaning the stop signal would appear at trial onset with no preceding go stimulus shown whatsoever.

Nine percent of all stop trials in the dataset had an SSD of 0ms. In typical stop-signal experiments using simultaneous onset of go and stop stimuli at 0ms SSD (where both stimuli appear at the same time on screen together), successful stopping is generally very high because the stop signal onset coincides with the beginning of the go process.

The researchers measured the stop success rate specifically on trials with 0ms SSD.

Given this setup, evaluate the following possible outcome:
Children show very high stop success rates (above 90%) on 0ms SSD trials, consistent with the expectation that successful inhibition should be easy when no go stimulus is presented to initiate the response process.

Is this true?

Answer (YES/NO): NO